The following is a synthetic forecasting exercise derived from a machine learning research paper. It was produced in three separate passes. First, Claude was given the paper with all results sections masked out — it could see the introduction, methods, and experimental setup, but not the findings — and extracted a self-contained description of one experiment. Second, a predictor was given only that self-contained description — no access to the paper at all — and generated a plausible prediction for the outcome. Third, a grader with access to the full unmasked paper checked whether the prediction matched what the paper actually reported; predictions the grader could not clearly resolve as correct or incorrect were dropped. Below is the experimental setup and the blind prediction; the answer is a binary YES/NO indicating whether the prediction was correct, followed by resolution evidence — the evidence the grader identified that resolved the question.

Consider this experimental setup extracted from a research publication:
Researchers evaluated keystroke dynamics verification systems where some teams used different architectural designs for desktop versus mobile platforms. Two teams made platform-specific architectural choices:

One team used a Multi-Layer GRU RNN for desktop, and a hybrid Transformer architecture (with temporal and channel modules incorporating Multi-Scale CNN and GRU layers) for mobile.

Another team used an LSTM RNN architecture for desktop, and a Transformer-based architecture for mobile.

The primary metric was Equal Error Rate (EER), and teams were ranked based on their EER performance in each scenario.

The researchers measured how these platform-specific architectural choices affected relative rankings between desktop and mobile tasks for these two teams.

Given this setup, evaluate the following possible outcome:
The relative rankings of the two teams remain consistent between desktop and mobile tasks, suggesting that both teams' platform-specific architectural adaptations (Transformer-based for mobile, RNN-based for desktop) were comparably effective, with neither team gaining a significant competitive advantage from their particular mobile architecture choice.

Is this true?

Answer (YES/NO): NO